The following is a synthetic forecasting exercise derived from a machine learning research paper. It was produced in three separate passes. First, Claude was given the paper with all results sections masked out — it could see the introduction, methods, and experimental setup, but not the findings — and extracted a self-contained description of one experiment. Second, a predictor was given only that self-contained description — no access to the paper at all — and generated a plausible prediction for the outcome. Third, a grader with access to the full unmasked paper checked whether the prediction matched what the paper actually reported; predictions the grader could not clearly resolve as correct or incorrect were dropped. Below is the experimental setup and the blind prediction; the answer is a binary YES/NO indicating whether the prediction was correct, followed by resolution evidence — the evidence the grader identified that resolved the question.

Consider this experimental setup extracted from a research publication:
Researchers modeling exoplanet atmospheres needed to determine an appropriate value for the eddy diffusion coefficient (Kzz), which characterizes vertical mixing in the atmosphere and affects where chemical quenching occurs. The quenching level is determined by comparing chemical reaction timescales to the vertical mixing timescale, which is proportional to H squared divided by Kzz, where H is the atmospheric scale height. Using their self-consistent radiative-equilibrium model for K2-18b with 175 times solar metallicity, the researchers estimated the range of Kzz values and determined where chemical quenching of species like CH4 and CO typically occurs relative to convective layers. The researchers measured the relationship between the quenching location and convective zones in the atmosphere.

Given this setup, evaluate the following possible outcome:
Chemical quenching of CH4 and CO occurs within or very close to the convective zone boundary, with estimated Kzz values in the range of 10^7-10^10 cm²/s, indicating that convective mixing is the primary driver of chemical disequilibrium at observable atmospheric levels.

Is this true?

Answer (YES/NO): NO